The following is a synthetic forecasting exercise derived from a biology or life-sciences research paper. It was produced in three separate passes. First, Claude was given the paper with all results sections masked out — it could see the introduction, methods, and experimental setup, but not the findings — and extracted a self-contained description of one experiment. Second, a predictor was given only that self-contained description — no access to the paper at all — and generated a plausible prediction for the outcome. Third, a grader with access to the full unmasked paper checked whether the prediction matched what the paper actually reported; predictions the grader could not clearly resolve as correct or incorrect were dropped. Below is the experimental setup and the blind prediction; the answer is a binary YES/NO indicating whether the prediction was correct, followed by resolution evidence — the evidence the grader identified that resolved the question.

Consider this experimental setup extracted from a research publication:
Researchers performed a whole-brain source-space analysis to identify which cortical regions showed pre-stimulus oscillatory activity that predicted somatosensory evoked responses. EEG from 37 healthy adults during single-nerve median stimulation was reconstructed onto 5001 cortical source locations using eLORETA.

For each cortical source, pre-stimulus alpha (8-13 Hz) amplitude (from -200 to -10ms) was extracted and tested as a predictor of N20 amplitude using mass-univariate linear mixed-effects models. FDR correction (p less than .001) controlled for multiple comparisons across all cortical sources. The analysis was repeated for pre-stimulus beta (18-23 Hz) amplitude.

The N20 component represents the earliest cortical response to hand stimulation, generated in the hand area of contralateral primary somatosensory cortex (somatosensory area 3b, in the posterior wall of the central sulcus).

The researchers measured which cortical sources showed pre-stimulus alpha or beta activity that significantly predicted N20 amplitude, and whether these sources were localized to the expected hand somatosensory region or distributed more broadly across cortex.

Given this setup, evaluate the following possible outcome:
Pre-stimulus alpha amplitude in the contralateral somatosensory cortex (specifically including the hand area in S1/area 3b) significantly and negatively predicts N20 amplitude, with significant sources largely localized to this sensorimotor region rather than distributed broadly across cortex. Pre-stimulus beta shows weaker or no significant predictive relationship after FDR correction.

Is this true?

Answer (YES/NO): NO